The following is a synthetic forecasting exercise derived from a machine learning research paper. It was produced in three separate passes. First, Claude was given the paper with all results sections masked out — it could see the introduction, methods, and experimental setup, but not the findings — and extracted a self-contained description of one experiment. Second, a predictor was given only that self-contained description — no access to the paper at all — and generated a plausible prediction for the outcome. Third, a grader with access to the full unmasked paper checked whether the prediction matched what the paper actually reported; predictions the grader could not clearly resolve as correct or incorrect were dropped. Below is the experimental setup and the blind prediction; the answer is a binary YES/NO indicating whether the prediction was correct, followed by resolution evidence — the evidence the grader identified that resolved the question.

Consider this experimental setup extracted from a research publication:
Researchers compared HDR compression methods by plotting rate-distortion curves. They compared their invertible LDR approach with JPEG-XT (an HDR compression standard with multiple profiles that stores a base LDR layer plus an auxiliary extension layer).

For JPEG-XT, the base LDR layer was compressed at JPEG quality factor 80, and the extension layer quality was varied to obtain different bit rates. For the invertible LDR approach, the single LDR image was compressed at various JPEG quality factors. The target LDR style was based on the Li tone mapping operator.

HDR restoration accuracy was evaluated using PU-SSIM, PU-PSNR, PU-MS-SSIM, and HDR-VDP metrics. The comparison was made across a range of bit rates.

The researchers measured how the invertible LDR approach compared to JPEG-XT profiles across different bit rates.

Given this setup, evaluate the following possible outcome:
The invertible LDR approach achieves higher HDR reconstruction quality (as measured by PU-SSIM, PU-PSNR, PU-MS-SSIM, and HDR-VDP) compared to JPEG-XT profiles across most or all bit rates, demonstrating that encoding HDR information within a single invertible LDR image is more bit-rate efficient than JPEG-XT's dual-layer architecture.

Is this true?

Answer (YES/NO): NO